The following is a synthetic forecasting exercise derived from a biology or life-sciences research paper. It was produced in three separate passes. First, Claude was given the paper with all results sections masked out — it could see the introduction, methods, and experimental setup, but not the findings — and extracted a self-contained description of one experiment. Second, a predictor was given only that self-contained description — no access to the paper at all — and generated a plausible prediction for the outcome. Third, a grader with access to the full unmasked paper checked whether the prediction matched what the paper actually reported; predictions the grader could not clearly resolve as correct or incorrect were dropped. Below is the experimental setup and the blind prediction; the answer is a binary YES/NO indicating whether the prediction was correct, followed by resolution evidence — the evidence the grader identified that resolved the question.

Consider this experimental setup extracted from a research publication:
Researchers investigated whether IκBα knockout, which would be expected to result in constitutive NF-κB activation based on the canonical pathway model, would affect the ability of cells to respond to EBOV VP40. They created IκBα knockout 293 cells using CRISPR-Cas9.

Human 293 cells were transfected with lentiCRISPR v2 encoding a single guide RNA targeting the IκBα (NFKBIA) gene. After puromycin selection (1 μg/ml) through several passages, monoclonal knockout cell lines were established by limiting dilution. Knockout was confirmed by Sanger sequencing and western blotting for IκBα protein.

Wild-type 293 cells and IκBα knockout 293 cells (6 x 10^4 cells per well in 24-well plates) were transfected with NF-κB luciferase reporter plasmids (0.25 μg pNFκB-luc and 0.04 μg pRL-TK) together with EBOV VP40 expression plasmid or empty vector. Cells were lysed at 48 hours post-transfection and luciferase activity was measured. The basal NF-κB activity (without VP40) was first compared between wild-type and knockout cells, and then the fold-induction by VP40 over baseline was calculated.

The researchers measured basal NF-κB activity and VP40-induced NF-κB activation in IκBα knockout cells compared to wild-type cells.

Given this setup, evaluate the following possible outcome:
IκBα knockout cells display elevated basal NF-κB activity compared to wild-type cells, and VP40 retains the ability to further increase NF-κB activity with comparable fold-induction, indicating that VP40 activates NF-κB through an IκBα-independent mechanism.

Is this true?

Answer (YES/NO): NO